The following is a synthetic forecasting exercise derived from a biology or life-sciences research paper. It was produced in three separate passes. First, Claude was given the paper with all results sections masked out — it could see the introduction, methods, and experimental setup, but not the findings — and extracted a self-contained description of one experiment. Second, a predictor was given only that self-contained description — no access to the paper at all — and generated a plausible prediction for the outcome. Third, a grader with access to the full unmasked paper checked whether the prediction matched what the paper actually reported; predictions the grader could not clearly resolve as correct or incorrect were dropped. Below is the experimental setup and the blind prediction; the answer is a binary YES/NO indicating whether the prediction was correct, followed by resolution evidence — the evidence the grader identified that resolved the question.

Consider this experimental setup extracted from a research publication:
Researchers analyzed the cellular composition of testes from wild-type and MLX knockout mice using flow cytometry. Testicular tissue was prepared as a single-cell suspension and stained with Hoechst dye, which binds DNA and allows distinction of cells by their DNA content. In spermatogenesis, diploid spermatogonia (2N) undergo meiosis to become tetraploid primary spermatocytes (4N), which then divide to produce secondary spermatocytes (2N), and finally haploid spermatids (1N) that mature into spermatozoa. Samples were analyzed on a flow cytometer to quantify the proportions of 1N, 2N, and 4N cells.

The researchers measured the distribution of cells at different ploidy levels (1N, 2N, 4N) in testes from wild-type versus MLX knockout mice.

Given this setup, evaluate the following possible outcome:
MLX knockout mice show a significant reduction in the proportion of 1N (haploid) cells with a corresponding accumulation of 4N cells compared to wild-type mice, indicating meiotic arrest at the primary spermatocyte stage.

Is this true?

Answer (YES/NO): NO